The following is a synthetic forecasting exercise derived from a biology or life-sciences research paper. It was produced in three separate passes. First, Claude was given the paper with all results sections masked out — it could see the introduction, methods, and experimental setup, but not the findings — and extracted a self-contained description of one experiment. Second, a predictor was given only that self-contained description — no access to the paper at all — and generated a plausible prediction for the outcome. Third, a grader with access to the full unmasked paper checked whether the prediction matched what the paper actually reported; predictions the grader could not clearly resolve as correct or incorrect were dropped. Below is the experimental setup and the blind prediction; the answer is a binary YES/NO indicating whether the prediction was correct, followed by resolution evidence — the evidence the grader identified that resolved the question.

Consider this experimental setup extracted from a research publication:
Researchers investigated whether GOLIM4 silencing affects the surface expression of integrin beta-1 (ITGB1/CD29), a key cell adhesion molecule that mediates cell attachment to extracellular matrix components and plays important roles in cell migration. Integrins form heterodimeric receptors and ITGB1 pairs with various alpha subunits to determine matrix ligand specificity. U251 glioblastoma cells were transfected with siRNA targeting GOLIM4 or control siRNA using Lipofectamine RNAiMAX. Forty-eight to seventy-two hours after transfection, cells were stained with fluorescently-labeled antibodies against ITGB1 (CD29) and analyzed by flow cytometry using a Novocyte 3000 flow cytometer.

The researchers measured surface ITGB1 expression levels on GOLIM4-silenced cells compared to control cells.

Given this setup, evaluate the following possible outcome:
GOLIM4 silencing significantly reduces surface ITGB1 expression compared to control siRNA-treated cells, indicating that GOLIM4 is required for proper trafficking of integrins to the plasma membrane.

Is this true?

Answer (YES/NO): YES